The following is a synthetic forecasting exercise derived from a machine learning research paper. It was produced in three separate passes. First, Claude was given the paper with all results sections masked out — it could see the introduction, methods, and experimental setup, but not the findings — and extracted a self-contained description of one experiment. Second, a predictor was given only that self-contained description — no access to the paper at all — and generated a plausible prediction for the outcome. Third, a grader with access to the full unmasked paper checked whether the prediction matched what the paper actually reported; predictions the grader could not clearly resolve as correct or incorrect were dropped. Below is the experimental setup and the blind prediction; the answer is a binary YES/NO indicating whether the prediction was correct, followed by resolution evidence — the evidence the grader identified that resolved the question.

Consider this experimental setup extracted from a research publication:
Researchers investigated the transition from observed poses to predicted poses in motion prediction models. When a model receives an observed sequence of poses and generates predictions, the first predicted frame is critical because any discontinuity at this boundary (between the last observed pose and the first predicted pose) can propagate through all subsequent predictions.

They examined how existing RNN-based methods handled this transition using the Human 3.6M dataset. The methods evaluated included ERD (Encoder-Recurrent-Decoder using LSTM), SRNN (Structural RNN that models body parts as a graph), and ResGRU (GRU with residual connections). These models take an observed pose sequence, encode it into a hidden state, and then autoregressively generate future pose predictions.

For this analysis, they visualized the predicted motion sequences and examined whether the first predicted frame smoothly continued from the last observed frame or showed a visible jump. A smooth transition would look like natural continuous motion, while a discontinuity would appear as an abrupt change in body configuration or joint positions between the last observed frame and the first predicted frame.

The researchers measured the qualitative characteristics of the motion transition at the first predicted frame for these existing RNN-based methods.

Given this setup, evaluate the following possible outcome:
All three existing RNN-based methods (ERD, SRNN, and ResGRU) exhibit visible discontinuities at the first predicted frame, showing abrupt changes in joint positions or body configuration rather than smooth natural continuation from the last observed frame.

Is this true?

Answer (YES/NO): YES